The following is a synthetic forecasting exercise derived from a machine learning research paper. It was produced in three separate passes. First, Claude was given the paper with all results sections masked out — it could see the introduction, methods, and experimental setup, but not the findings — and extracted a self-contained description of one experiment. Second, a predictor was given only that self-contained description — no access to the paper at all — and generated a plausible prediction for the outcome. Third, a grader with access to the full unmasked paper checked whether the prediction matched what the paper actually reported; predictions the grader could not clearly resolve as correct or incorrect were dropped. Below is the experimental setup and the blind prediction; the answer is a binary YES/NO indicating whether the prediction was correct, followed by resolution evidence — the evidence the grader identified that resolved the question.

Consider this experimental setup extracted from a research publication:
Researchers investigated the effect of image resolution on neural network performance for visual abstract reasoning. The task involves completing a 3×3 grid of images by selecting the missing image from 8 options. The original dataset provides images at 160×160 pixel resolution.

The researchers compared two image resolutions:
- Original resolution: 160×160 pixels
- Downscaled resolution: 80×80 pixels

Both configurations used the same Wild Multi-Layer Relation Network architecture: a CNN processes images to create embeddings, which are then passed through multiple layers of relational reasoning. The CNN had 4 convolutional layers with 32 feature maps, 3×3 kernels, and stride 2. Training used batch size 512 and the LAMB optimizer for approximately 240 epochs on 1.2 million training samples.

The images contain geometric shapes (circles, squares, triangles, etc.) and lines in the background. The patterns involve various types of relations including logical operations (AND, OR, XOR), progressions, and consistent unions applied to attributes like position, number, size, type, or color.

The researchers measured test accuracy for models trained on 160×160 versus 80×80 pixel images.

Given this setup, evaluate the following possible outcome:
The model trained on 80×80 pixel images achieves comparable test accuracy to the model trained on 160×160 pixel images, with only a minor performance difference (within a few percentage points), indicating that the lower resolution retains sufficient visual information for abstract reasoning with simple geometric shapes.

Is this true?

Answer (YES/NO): YES